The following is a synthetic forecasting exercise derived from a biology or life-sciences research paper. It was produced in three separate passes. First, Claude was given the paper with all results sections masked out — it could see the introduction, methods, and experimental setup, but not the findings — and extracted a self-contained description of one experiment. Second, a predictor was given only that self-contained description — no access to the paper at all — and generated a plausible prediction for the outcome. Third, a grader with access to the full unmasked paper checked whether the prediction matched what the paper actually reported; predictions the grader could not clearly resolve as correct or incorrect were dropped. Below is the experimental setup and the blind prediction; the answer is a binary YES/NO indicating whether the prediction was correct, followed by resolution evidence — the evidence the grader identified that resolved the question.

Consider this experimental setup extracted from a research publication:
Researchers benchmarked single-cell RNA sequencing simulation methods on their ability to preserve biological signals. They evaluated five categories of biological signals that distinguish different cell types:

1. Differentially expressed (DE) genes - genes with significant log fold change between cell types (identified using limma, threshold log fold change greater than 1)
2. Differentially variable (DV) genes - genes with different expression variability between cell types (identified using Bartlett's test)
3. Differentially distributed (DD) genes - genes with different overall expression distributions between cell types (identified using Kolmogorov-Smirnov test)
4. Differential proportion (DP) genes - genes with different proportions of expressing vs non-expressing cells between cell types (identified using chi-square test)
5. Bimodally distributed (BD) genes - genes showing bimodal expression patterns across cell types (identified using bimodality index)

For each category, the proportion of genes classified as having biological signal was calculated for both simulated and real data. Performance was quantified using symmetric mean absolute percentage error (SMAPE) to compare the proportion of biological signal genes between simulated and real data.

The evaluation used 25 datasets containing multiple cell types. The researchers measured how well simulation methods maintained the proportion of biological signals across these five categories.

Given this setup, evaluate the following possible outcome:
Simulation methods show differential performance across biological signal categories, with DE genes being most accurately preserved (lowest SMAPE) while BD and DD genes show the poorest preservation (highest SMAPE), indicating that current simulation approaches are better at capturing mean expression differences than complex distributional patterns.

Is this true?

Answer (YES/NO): YES